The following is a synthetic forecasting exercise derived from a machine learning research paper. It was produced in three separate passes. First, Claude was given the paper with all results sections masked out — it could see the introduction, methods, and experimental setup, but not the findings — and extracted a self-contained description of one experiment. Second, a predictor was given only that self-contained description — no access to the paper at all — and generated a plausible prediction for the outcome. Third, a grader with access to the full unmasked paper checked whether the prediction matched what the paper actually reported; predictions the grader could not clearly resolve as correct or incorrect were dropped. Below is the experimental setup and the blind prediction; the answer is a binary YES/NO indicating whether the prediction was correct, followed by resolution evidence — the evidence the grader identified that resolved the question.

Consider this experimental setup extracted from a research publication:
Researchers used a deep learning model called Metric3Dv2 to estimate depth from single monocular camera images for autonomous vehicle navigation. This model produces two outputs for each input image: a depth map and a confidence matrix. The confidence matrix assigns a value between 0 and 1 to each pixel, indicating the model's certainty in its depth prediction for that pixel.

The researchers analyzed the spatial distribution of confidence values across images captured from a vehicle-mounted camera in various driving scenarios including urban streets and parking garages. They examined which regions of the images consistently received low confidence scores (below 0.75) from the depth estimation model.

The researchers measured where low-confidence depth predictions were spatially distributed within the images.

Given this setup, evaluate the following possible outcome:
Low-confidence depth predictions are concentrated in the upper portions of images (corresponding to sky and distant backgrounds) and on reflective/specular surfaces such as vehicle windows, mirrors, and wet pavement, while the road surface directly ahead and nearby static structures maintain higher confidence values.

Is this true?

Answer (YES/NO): NO